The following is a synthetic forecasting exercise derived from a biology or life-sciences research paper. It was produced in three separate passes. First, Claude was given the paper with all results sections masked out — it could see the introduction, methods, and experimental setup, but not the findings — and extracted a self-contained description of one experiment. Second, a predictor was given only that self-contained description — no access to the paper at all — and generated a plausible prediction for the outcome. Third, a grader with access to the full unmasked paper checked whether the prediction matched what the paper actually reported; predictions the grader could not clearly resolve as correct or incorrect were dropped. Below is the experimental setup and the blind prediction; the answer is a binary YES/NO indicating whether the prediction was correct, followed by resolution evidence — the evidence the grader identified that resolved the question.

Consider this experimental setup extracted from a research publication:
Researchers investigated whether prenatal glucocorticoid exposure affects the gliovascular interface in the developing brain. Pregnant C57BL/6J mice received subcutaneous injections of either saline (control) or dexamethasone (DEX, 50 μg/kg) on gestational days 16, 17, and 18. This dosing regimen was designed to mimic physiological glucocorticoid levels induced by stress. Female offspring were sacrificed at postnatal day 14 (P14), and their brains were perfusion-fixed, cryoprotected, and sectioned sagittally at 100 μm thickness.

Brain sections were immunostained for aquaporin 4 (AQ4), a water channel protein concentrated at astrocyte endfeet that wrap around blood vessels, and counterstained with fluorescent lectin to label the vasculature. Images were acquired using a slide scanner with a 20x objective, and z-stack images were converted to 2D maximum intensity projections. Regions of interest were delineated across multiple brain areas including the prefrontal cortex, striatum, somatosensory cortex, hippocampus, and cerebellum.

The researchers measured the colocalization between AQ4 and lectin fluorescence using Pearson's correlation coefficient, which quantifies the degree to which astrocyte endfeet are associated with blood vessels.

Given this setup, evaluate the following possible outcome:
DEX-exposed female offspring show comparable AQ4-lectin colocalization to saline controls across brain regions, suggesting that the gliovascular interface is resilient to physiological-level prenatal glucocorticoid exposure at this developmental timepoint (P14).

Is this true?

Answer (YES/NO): NO